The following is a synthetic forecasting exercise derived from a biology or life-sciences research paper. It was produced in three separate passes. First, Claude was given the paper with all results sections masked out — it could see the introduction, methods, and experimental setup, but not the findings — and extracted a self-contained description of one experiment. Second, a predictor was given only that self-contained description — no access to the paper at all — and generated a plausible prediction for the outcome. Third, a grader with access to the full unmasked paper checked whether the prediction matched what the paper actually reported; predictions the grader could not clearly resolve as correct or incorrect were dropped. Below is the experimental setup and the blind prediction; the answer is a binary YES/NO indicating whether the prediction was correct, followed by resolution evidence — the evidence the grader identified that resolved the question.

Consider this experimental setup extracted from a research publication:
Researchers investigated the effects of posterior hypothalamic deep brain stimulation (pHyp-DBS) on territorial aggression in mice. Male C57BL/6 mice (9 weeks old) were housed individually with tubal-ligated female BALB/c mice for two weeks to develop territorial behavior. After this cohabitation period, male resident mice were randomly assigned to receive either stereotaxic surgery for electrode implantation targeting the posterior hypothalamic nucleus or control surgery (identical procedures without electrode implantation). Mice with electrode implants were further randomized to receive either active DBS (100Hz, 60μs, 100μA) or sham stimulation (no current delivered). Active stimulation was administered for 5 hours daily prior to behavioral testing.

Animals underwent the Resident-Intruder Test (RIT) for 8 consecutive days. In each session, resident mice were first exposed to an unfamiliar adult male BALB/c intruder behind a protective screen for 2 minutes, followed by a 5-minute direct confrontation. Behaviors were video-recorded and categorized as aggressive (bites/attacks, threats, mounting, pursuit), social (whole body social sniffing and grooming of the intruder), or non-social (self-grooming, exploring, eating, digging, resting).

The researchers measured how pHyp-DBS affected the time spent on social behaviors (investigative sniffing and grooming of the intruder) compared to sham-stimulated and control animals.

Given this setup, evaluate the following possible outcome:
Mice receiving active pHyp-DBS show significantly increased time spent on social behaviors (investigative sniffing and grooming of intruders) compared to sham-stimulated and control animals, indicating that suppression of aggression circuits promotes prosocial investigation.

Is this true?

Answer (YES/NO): YES